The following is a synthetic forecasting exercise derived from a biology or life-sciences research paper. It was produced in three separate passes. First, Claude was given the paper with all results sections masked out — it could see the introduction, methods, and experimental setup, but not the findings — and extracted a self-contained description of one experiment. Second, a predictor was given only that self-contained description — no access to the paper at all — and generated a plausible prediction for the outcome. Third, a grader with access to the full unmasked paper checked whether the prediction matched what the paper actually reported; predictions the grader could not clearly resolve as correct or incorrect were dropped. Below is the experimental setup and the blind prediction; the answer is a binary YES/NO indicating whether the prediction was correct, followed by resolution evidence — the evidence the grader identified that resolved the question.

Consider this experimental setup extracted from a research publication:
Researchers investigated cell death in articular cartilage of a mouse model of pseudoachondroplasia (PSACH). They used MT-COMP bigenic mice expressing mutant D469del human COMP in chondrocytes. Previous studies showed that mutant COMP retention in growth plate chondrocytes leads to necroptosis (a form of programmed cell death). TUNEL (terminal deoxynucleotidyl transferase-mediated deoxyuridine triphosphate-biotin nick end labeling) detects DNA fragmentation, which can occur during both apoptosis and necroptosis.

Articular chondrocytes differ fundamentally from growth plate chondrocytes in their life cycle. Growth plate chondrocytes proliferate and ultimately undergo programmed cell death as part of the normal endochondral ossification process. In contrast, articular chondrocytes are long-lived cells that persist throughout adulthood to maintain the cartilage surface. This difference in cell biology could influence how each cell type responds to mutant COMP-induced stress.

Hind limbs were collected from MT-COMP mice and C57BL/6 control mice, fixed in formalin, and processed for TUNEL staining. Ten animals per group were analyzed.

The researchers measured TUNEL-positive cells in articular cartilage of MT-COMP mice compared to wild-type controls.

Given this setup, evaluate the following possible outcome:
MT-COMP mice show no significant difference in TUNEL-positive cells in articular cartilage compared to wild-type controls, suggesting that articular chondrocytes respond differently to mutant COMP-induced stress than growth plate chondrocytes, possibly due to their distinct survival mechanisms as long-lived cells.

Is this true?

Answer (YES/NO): NO